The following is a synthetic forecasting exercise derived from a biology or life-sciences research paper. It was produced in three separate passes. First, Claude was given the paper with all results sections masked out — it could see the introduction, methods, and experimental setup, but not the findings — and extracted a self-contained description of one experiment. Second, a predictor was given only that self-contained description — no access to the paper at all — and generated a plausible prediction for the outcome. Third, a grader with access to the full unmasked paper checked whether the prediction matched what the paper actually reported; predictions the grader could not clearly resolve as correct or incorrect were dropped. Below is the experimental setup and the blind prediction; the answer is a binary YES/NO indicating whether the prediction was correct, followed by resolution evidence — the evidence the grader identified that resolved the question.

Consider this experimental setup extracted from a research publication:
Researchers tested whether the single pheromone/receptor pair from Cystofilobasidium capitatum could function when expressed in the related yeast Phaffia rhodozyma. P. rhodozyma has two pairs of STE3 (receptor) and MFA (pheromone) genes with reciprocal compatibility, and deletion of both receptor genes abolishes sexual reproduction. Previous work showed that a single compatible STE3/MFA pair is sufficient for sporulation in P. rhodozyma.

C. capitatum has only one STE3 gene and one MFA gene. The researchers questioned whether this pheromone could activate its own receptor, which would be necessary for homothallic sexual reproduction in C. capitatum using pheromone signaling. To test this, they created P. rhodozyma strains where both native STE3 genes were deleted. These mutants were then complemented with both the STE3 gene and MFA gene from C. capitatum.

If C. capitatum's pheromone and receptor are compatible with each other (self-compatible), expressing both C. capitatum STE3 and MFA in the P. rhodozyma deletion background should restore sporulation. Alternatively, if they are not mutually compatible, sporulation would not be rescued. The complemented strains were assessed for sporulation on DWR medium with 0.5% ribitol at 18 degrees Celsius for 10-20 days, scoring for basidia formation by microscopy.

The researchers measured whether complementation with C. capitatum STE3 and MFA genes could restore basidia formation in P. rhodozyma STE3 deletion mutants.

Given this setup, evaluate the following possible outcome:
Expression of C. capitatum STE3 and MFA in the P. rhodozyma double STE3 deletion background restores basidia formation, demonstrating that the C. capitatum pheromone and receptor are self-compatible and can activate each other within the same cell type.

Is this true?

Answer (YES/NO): NO